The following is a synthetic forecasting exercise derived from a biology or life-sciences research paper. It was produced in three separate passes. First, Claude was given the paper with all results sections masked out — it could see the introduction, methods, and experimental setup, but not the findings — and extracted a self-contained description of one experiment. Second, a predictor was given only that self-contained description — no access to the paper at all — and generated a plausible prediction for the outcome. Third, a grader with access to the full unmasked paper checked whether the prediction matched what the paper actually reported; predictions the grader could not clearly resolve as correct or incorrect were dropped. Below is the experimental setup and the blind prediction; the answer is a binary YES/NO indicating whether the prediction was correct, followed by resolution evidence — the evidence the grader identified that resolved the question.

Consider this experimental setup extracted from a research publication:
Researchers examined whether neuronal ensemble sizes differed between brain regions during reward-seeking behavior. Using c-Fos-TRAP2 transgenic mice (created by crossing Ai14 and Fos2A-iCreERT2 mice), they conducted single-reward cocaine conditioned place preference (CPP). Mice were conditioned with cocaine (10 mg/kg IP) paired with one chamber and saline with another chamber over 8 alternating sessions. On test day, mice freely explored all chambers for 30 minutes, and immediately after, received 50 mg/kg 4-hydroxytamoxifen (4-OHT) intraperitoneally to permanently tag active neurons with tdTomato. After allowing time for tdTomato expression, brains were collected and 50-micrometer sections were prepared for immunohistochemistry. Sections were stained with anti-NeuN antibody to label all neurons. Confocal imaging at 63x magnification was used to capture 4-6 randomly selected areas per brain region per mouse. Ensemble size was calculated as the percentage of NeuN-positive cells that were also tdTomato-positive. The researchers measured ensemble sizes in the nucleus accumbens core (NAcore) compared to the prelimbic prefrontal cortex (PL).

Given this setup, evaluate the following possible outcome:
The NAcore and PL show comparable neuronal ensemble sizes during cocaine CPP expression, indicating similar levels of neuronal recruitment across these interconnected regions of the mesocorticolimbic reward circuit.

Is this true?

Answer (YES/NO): NO